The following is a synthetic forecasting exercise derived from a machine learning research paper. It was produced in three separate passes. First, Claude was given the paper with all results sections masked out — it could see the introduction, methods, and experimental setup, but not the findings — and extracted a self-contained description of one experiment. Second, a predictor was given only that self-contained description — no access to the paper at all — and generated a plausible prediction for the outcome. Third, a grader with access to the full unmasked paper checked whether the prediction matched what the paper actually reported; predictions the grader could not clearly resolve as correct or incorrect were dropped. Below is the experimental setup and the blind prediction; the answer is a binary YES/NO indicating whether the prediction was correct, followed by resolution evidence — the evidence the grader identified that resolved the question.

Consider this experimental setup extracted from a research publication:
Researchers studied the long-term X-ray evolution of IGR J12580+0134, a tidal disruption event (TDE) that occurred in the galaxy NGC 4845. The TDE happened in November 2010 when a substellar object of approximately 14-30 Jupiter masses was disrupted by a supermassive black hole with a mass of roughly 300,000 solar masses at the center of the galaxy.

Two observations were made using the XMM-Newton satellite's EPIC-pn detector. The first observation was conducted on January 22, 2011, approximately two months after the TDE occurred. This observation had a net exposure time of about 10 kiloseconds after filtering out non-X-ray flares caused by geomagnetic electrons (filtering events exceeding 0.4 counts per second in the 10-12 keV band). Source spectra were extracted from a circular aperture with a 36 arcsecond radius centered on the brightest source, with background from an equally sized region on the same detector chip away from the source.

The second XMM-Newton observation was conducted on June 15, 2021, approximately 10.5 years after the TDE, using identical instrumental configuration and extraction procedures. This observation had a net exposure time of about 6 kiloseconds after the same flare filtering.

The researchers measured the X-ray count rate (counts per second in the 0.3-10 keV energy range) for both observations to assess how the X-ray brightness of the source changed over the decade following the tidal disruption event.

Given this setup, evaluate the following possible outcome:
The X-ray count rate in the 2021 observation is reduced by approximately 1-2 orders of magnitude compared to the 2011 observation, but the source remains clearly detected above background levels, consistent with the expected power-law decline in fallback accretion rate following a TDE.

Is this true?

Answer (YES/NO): NO